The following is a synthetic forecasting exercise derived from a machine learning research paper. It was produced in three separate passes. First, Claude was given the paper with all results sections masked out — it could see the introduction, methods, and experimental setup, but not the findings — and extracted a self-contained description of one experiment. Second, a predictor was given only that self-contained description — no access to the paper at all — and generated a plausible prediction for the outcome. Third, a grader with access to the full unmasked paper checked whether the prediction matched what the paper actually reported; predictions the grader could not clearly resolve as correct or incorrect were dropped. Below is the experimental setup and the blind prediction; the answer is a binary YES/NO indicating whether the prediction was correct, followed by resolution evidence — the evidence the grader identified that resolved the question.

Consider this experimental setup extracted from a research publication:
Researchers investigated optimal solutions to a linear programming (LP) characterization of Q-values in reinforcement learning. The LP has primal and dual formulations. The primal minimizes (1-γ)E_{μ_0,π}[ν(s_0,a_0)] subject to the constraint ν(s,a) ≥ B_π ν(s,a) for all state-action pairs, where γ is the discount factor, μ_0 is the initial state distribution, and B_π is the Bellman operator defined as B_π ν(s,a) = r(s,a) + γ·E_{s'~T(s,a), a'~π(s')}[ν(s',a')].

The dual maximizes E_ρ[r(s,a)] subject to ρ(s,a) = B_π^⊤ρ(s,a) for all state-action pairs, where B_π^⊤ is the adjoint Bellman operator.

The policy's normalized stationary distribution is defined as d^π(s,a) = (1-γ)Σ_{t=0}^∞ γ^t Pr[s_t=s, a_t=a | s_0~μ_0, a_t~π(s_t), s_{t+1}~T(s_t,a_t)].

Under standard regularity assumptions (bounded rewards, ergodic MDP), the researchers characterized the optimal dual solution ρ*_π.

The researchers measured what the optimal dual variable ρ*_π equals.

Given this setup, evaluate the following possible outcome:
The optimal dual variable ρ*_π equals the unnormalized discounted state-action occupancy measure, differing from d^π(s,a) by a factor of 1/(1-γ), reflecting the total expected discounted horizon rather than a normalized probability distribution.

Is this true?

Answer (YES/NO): NO